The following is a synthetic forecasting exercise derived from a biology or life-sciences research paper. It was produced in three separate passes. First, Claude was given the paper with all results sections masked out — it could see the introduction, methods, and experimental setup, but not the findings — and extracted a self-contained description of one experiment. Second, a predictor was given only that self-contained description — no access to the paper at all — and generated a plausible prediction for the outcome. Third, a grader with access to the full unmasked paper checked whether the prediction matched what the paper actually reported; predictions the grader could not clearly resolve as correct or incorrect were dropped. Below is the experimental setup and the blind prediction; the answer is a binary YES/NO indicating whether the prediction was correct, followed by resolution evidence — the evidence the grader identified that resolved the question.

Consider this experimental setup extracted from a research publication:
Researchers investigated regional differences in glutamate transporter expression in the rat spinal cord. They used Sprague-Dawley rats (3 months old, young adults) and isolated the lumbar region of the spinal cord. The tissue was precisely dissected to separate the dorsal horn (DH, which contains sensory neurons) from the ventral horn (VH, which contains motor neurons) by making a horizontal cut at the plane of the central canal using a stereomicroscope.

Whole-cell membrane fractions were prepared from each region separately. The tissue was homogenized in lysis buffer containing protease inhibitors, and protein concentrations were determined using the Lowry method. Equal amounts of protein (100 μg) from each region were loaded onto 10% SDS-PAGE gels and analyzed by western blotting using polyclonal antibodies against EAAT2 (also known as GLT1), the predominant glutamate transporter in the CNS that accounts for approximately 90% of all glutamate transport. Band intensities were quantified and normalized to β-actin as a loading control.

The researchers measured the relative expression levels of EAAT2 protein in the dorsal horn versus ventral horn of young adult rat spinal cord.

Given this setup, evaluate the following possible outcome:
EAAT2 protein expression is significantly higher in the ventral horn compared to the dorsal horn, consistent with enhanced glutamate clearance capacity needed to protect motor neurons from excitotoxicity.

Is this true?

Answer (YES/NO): NO